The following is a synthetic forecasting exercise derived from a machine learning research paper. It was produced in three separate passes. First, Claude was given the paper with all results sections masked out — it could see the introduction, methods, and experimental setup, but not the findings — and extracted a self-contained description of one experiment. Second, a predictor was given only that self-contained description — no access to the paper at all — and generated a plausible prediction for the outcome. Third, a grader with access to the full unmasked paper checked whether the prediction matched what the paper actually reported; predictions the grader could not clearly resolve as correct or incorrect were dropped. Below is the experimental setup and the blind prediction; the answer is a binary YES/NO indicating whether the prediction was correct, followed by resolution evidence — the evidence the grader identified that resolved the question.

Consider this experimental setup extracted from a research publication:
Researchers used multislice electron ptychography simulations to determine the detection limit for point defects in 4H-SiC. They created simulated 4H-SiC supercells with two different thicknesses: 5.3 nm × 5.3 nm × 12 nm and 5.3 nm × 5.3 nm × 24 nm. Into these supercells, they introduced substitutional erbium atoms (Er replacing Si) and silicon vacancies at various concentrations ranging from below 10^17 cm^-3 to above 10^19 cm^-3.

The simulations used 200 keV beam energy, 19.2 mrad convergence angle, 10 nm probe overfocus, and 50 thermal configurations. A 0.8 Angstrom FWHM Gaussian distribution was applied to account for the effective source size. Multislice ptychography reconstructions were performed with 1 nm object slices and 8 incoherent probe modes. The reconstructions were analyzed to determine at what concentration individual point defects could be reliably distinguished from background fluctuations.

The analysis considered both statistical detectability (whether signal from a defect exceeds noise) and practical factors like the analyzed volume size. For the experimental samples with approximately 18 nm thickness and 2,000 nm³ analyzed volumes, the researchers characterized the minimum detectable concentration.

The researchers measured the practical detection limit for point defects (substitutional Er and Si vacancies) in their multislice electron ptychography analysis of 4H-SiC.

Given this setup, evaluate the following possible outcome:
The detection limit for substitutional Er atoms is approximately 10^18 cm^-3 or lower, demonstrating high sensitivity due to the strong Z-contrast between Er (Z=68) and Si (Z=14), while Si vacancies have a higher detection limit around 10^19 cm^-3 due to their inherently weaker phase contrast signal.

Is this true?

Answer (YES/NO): NO